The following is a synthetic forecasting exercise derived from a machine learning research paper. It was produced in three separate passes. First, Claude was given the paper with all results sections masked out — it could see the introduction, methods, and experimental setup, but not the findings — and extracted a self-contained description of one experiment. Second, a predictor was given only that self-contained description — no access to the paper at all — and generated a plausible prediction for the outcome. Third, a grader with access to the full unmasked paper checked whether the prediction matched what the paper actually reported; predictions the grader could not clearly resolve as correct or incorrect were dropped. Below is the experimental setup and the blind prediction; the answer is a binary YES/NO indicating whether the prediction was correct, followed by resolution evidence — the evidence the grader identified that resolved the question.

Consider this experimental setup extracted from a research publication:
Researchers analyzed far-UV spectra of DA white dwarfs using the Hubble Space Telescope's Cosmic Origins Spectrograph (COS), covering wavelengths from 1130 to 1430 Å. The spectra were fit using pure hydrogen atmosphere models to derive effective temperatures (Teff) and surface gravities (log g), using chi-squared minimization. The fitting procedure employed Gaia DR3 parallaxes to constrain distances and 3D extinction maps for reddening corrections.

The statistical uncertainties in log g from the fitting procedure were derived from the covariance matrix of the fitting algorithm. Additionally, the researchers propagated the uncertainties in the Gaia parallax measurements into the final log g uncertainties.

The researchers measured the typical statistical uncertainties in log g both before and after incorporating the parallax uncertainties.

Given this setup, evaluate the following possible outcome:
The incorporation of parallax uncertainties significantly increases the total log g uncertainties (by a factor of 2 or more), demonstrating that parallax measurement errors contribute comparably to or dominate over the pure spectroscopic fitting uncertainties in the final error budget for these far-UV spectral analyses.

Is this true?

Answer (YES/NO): YES